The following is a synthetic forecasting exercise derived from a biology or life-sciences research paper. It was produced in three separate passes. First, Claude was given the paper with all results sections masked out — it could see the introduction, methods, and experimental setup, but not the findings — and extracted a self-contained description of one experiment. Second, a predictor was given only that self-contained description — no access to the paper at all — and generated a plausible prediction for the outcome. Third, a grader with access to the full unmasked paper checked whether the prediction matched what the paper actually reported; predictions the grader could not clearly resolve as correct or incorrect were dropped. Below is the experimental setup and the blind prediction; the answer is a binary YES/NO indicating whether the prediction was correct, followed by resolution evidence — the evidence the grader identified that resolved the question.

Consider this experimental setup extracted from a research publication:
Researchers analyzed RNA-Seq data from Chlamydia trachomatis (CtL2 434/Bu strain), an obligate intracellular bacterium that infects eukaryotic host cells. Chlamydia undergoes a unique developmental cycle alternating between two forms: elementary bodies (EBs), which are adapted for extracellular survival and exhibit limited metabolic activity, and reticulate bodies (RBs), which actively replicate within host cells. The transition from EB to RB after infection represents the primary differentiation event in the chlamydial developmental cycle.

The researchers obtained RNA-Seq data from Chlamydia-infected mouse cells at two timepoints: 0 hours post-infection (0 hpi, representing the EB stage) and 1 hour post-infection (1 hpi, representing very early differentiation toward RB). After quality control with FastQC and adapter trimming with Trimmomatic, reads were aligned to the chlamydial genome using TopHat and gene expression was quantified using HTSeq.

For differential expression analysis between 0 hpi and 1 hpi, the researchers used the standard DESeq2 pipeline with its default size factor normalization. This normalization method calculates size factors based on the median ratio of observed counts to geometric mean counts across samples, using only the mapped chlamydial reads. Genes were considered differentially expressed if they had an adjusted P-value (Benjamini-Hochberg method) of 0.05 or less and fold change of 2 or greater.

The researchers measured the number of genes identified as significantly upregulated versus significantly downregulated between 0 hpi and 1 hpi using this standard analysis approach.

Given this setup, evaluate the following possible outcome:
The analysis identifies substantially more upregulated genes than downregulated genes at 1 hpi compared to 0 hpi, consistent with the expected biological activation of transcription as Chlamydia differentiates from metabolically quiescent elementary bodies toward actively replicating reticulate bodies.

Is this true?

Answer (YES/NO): NO